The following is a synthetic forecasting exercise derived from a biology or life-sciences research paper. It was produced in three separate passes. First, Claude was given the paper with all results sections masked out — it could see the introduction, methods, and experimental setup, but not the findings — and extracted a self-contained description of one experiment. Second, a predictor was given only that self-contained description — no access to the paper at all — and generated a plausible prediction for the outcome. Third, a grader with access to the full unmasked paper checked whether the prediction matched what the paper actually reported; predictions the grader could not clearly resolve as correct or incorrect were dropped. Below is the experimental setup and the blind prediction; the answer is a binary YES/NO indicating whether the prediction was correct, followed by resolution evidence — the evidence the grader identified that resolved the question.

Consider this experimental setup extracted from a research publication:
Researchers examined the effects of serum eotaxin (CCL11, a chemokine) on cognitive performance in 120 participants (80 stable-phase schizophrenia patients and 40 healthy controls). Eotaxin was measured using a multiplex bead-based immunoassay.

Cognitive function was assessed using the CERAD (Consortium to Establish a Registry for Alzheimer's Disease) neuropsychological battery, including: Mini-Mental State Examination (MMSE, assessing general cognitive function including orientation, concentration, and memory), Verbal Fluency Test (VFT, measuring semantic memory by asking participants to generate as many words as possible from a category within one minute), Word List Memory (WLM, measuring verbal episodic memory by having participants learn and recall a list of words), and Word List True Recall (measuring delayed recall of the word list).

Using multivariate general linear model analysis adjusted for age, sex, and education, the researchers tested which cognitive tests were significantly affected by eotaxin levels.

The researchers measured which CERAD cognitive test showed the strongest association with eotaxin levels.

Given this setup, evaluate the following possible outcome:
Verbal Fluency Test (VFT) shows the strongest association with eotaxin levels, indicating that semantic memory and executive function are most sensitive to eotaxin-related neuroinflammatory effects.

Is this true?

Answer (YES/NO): YES